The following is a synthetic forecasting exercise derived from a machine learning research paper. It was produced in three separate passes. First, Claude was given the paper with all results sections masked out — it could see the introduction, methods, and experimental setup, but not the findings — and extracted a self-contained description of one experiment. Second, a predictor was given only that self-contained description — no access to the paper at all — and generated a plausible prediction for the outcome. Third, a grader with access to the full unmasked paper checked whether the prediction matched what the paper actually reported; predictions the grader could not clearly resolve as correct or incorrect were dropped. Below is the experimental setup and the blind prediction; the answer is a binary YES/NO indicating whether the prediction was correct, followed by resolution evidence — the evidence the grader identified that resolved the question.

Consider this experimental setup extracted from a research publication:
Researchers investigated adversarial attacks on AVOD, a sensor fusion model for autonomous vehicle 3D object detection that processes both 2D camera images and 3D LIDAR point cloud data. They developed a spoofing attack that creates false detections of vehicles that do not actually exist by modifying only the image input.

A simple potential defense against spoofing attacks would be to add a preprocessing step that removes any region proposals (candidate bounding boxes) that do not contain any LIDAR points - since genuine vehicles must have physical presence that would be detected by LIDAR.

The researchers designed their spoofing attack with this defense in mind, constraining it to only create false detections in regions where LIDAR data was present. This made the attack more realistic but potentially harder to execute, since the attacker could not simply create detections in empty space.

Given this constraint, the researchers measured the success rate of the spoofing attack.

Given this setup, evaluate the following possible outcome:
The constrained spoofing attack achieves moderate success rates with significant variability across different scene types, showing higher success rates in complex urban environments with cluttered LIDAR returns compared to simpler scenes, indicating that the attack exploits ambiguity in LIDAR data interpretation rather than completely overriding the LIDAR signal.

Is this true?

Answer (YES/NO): NO